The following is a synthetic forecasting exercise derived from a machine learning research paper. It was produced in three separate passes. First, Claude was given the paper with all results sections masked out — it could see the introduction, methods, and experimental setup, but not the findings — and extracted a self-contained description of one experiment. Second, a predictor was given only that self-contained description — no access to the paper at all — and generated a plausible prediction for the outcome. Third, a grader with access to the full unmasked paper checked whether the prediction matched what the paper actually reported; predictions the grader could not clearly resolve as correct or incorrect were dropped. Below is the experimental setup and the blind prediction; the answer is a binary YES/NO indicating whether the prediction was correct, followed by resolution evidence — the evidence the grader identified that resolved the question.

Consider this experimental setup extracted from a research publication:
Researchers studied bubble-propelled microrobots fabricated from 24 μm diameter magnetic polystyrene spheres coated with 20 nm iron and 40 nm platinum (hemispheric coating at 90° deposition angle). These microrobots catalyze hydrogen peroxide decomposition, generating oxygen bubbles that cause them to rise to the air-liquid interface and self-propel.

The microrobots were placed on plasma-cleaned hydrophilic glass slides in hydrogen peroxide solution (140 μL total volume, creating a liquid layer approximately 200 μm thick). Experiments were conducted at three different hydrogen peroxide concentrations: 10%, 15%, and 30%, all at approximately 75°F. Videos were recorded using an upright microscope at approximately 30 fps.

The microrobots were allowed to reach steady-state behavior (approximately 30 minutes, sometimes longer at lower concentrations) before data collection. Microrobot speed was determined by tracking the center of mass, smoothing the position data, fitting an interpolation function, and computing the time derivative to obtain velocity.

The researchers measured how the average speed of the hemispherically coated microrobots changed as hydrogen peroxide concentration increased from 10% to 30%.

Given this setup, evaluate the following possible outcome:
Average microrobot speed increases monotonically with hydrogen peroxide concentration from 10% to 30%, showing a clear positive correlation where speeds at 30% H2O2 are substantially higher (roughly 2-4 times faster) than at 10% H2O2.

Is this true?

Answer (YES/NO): NO